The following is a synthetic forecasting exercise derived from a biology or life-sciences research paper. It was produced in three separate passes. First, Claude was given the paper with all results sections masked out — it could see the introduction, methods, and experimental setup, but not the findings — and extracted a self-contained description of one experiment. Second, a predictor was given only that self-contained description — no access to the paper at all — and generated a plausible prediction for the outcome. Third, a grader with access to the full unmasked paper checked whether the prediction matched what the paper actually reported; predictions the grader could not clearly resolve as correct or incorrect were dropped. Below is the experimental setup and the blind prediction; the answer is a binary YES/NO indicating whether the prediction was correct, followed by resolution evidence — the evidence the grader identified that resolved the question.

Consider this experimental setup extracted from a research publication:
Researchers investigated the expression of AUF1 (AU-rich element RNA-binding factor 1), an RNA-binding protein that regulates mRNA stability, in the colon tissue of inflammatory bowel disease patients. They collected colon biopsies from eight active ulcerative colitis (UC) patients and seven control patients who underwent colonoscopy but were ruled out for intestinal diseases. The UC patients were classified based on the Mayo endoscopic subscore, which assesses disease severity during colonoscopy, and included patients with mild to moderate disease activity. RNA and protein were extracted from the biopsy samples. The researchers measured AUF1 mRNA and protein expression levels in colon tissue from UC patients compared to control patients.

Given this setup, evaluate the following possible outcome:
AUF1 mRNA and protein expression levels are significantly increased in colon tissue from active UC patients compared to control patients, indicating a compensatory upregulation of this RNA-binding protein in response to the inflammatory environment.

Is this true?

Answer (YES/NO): NO